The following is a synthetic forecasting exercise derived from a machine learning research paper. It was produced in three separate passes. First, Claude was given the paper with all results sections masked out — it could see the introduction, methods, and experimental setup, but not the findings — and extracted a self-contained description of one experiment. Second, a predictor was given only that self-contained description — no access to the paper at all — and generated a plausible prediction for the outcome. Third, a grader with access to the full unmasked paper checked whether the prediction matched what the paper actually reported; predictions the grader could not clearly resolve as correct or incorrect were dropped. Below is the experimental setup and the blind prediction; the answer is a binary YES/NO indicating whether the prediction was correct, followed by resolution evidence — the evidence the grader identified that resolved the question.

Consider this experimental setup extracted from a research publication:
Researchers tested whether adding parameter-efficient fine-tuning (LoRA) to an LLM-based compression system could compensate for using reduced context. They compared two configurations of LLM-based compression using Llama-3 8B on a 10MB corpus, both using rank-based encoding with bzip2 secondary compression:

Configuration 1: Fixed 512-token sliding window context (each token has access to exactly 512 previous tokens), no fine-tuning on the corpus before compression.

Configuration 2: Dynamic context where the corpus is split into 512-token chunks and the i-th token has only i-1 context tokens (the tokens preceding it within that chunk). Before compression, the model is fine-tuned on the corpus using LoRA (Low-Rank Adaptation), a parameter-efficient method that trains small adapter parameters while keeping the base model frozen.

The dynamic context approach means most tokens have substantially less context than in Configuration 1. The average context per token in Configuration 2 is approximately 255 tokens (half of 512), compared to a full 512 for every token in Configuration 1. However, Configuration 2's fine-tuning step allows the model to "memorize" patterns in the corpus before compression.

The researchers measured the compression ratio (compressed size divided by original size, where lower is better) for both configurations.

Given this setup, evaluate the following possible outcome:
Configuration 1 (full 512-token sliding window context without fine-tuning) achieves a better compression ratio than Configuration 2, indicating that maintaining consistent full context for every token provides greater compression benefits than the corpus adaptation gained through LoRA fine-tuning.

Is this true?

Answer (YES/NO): YES